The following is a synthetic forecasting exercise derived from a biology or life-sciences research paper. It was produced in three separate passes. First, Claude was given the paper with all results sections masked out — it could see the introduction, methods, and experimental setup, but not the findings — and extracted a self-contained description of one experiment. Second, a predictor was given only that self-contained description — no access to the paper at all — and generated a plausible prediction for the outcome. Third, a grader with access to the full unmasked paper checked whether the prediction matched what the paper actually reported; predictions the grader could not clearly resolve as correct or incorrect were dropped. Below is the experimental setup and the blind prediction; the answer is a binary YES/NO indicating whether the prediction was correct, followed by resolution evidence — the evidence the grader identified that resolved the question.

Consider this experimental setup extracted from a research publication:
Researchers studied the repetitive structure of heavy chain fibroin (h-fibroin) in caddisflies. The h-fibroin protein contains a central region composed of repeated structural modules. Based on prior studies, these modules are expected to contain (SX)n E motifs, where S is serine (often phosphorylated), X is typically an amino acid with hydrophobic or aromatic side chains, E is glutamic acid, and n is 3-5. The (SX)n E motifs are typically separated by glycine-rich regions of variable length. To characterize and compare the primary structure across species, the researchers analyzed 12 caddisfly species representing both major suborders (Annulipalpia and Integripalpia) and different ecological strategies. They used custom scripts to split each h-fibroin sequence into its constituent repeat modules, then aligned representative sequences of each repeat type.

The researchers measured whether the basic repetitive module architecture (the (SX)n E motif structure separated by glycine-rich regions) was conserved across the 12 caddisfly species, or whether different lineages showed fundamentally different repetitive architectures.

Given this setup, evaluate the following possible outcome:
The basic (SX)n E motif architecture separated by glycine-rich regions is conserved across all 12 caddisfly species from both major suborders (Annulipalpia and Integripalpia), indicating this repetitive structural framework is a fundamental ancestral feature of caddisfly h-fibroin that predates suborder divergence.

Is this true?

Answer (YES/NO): YES